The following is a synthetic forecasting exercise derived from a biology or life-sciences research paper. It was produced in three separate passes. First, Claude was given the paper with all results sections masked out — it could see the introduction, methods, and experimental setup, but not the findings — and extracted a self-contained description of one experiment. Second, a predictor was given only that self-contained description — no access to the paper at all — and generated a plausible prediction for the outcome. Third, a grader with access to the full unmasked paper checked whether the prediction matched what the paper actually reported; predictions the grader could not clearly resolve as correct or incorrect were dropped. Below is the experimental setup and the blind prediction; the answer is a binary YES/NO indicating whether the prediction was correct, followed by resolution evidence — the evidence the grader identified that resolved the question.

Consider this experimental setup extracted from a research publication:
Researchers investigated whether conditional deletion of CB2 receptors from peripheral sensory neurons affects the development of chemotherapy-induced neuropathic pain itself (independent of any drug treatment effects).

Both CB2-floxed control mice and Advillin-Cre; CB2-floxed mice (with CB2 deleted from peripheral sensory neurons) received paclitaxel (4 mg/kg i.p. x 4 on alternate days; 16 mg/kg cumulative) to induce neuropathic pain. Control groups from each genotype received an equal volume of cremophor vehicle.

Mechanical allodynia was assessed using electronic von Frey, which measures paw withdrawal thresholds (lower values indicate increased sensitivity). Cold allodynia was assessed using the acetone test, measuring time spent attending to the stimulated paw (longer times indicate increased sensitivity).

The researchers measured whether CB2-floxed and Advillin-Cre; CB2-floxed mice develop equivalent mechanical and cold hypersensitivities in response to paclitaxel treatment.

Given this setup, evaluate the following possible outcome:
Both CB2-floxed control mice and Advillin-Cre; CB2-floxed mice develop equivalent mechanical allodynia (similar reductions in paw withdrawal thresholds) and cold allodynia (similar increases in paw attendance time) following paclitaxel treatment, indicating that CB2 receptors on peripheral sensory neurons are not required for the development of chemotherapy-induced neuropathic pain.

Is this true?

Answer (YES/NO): YES